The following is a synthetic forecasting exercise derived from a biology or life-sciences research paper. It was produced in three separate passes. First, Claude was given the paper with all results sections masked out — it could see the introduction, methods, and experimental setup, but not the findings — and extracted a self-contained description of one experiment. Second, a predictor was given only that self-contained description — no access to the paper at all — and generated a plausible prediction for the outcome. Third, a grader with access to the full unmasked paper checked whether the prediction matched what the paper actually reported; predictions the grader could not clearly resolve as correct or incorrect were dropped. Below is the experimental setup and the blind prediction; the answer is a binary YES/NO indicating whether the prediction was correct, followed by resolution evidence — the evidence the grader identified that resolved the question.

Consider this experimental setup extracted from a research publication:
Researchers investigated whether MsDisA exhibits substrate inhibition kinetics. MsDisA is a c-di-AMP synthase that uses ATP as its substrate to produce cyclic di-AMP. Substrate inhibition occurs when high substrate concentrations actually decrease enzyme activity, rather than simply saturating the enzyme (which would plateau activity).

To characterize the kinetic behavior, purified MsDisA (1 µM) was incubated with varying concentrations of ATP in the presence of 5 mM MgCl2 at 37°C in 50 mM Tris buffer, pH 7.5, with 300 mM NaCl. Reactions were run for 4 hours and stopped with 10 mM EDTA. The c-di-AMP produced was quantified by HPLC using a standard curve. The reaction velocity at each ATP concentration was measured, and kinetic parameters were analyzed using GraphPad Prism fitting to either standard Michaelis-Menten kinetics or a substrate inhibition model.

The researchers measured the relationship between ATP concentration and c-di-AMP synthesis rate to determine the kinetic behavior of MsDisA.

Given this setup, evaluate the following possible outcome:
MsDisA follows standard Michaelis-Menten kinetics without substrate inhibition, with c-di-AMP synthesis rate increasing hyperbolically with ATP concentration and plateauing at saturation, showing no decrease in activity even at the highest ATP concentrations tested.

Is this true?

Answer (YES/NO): NO